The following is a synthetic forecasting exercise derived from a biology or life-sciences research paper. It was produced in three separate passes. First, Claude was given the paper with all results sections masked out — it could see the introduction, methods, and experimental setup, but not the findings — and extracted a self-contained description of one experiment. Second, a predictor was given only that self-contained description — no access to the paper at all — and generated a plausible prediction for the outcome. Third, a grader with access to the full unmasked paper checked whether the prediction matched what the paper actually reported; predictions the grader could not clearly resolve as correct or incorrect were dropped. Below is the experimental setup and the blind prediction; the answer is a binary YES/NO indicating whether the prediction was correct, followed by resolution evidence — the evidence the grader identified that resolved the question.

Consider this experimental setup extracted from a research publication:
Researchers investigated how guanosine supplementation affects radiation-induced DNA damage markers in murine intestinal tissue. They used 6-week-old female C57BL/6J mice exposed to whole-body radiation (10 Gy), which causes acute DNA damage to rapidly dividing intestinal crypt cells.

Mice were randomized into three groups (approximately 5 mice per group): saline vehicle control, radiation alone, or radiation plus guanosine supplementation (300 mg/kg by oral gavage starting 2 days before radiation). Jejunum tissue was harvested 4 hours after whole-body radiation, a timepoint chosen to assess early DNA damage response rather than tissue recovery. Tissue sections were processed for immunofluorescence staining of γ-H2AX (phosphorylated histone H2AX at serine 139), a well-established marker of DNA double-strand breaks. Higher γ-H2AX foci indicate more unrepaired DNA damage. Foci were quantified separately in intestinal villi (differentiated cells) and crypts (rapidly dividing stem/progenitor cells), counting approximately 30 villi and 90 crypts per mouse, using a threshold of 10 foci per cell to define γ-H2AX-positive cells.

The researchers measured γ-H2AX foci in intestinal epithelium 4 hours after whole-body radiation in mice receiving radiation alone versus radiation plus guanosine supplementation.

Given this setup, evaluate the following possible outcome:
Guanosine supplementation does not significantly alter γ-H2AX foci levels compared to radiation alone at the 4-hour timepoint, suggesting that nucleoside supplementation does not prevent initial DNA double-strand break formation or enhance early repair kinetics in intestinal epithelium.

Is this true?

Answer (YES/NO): NO